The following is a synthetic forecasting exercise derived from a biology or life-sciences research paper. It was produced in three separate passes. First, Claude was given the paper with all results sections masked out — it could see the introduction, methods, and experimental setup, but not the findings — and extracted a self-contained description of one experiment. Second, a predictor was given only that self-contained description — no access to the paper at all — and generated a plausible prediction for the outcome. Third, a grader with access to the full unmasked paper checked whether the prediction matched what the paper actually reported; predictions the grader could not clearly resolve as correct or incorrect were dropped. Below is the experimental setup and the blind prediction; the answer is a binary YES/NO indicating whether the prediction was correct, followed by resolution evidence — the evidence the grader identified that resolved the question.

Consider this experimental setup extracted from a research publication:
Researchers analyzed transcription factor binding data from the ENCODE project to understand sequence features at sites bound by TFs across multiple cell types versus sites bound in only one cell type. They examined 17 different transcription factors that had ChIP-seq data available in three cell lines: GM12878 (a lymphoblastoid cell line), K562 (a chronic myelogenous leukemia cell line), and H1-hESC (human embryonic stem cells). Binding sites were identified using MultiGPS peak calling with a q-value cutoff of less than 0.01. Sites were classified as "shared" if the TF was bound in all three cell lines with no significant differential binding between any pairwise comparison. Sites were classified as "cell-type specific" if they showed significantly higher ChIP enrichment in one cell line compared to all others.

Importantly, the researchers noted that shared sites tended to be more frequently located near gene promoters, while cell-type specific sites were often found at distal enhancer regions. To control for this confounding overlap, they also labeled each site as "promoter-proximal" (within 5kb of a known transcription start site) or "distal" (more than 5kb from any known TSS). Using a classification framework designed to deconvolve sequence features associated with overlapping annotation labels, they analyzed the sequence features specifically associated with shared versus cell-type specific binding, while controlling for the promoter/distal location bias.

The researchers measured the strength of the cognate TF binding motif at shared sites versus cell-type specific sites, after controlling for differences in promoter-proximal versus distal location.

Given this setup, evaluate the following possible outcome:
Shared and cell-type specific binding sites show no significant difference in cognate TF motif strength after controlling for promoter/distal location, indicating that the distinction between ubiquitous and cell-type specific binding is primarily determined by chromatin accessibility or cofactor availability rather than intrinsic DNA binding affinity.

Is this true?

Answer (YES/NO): NO